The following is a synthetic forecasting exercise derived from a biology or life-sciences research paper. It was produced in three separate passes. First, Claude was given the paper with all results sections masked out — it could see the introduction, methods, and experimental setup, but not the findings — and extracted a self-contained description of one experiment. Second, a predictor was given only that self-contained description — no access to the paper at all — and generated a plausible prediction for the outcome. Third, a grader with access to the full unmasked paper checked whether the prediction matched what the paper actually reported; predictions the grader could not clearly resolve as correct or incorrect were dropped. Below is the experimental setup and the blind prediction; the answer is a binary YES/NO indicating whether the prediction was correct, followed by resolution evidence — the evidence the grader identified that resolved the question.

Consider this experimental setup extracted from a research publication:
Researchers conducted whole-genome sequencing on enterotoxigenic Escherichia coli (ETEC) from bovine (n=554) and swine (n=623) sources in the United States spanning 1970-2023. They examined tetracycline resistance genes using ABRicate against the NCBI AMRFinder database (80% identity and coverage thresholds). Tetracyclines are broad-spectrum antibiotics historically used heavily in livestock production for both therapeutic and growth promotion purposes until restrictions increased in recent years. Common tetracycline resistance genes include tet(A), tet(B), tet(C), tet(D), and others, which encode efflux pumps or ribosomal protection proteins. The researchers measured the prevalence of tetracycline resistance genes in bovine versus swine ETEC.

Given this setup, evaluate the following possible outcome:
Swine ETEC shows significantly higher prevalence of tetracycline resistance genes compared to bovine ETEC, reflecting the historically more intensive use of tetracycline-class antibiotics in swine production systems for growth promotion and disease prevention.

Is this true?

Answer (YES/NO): YES